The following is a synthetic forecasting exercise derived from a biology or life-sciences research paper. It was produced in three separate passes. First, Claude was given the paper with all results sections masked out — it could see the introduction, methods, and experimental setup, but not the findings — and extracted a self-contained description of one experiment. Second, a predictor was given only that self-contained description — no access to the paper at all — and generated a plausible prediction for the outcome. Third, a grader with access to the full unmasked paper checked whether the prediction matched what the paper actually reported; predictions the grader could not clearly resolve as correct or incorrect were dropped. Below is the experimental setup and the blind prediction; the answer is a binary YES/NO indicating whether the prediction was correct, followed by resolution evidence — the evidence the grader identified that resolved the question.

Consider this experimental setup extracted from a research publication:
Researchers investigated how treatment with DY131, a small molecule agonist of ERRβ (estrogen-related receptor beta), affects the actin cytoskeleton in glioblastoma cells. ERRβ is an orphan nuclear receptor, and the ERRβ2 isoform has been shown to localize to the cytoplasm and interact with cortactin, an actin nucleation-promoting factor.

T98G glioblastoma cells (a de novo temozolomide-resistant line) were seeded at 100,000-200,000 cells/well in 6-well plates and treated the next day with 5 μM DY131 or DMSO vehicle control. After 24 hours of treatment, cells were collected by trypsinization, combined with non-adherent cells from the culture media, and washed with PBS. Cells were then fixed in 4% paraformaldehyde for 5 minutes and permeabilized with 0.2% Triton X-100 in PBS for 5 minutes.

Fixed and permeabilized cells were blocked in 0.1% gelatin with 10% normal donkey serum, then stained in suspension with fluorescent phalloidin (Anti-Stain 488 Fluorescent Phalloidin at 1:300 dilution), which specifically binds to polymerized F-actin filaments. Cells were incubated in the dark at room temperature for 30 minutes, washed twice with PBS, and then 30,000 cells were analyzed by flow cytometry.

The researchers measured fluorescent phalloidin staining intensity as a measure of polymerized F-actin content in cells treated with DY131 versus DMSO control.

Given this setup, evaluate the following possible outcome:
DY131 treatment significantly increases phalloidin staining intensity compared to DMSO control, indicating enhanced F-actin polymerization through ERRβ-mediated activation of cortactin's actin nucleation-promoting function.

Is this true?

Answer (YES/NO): NO